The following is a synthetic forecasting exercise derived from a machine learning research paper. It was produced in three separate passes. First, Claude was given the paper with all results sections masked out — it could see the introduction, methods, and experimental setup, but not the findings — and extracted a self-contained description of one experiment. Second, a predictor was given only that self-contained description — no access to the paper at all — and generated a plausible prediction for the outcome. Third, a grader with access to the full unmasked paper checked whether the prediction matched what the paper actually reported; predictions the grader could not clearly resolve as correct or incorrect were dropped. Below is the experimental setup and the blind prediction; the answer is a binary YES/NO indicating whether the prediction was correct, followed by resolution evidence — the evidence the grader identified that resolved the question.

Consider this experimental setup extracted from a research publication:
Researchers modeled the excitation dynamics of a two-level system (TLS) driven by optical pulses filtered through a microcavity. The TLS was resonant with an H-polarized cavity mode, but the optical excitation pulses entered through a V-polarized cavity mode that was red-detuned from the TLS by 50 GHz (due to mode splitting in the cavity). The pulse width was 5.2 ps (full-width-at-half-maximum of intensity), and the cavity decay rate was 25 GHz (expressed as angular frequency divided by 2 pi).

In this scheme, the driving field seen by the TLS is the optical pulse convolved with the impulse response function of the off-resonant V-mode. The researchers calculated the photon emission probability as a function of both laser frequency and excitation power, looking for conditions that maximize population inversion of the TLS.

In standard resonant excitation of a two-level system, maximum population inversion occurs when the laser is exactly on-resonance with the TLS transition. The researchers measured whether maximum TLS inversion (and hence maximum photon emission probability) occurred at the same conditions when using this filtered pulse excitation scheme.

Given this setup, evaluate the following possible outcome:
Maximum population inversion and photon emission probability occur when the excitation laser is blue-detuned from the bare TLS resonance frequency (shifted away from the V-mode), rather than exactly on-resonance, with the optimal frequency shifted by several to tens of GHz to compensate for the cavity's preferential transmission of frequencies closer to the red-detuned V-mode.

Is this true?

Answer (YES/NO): YES